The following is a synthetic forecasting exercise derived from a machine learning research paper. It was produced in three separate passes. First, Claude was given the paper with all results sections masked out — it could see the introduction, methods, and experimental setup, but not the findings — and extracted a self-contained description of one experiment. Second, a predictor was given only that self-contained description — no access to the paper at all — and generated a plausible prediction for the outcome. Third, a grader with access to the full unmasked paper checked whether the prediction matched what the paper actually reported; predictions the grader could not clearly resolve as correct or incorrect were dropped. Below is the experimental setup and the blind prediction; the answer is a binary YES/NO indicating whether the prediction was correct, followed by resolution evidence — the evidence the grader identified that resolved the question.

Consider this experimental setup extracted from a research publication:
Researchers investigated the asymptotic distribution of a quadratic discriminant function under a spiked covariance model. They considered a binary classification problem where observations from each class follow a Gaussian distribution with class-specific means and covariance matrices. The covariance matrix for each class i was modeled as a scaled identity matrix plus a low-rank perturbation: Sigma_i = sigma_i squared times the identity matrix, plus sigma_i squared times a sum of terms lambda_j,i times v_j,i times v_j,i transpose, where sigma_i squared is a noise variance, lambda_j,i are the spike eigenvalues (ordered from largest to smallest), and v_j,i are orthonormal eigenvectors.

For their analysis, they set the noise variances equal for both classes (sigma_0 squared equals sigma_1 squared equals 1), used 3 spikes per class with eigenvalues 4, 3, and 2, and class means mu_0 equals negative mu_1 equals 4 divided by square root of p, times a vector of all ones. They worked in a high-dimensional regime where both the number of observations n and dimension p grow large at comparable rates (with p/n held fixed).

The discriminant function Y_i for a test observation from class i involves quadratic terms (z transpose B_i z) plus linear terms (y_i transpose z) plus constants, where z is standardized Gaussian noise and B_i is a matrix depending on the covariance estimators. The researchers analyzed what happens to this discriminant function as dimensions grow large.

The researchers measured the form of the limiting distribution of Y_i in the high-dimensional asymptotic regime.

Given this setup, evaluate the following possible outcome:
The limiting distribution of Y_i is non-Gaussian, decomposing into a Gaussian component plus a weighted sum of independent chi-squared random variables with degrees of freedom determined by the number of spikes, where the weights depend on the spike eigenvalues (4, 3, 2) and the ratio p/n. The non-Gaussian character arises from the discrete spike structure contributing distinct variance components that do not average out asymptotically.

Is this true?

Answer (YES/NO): NO